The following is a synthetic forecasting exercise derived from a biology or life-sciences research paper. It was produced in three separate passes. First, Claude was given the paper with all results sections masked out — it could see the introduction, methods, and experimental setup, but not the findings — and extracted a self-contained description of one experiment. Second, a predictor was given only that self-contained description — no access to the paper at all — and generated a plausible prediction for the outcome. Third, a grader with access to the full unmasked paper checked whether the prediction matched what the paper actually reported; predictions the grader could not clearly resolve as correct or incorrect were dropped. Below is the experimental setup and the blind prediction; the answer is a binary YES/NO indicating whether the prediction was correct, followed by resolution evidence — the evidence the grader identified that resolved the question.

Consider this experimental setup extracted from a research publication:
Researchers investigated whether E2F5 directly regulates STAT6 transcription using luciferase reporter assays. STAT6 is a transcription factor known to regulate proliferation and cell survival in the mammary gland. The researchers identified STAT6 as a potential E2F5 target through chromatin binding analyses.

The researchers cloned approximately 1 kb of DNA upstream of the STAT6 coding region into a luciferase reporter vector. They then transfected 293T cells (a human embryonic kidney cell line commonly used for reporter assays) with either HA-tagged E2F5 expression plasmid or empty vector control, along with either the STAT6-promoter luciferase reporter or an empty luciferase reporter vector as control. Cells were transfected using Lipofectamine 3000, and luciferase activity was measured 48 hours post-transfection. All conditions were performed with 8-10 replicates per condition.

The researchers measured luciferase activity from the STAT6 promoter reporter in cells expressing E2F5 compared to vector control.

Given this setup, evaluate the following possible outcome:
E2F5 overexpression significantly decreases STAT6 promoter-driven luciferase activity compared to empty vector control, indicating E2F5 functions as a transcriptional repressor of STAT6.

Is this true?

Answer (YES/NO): YES